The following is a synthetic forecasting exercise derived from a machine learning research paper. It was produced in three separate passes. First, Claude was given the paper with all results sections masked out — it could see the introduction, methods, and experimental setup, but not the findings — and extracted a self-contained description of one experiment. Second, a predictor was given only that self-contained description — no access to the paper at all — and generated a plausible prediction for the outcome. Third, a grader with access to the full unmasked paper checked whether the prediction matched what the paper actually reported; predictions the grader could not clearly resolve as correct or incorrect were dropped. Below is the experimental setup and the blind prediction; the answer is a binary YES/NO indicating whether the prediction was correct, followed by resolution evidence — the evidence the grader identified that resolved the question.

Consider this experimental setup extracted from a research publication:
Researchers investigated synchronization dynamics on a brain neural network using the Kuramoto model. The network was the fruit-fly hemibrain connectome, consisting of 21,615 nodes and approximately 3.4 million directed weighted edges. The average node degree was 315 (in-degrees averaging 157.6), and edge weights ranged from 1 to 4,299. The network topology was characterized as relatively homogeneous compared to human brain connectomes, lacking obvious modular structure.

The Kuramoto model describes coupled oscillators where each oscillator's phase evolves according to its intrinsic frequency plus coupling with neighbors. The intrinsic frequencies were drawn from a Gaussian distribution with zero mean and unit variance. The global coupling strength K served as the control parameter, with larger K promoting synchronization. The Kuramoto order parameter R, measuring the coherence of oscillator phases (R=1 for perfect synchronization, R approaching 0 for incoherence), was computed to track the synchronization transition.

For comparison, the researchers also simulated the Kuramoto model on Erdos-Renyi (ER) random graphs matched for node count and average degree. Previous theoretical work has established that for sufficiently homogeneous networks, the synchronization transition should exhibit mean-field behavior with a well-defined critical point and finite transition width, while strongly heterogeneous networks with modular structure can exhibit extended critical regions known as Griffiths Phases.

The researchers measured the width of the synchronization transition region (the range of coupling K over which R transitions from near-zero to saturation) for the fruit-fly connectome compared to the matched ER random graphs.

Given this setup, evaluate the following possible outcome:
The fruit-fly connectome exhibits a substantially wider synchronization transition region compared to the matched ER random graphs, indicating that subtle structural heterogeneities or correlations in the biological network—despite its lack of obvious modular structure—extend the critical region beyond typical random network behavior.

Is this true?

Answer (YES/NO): NO